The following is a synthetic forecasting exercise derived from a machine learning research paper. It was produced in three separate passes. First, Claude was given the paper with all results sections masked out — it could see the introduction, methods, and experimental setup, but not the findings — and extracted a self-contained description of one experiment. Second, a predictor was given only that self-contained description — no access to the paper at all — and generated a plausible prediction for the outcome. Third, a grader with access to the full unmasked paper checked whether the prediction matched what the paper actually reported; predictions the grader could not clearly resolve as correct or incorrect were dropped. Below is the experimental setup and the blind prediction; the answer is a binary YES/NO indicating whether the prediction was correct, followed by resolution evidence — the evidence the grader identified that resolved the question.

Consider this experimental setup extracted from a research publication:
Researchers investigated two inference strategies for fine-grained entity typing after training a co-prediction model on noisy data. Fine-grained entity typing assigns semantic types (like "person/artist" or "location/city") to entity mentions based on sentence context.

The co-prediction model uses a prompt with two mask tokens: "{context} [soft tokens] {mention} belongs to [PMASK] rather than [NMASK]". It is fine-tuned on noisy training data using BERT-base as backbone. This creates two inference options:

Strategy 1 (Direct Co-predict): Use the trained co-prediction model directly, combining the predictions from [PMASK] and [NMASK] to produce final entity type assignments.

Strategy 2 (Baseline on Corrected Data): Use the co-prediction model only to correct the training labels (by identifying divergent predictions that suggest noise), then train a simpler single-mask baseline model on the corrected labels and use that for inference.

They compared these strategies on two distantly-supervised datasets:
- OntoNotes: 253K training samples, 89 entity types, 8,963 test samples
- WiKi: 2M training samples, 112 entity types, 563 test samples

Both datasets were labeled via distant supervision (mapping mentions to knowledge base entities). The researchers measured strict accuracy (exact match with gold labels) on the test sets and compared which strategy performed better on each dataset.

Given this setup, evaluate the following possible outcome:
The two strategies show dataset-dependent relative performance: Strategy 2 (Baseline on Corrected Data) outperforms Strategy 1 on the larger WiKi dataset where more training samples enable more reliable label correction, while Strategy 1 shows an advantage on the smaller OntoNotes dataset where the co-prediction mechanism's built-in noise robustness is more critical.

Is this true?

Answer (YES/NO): NO